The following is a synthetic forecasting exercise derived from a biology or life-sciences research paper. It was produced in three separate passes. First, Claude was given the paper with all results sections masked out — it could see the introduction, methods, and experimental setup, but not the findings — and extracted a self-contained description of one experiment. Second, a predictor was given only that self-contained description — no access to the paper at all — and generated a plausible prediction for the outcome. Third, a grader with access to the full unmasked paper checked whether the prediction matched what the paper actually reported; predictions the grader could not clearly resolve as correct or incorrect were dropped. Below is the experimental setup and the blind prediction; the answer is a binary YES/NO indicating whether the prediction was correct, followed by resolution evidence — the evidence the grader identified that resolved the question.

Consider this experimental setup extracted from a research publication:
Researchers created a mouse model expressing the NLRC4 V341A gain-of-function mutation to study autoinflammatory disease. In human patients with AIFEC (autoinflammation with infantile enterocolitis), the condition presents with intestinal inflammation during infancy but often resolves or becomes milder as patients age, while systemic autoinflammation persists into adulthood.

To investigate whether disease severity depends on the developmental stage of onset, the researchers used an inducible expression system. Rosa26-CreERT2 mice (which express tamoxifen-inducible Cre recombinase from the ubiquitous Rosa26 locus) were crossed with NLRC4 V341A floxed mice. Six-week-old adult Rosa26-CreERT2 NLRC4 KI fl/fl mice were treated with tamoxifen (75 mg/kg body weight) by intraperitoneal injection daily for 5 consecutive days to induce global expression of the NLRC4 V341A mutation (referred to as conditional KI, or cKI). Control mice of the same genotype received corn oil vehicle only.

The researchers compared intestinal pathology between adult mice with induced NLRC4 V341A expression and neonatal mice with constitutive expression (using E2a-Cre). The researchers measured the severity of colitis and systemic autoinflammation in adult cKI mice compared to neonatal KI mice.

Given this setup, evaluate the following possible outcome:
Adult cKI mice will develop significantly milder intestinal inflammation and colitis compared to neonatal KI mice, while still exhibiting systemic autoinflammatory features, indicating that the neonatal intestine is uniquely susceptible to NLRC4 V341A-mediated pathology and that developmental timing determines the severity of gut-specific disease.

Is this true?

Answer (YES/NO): YES